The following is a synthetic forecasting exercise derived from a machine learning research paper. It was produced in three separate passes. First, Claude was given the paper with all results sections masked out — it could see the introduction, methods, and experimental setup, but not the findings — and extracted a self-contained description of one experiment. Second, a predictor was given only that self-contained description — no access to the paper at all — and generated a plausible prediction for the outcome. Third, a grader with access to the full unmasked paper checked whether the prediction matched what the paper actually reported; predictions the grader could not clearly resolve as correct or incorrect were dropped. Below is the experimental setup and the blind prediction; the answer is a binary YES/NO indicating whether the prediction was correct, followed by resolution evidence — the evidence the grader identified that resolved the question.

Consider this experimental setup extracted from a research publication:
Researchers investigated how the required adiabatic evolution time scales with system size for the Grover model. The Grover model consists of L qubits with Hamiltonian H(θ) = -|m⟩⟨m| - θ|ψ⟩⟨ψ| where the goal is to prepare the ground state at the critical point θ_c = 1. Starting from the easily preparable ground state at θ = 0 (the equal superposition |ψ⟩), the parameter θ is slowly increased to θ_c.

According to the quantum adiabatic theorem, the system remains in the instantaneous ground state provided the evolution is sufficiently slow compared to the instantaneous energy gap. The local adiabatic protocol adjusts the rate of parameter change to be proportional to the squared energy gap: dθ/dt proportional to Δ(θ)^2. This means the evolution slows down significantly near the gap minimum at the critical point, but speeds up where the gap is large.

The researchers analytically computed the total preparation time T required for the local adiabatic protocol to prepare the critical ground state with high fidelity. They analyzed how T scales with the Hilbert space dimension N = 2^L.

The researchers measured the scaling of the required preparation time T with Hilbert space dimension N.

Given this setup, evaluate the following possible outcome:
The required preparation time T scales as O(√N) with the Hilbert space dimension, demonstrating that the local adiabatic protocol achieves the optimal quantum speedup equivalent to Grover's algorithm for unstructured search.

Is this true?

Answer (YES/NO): YES